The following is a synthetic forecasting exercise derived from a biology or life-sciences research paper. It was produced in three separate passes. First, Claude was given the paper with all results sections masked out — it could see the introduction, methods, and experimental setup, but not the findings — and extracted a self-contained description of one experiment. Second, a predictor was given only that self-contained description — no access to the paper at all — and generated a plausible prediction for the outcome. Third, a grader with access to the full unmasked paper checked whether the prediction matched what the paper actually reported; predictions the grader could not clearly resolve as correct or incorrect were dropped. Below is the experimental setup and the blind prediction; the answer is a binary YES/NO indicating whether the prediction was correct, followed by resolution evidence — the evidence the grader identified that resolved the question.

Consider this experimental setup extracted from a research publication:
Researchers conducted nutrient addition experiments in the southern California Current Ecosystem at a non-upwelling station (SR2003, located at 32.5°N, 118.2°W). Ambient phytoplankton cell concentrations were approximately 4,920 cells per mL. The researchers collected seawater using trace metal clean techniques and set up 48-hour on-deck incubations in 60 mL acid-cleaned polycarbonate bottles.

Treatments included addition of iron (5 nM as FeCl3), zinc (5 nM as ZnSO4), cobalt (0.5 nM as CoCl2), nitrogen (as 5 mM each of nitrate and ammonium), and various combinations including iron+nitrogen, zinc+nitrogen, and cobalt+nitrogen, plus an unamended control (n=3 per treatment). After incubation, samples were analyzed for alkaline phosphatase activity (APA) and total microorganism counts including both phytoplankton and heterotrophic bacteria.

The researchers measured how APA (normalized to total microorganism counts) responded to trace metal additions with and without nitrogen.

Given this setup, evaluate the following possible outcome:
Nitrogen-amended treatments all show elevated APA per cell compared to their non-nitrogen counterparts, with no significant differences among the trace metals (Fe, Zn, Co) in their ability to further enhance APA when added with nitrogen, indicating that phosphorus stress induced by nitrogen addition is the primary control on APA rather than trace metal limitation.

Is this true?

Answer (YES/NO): NO